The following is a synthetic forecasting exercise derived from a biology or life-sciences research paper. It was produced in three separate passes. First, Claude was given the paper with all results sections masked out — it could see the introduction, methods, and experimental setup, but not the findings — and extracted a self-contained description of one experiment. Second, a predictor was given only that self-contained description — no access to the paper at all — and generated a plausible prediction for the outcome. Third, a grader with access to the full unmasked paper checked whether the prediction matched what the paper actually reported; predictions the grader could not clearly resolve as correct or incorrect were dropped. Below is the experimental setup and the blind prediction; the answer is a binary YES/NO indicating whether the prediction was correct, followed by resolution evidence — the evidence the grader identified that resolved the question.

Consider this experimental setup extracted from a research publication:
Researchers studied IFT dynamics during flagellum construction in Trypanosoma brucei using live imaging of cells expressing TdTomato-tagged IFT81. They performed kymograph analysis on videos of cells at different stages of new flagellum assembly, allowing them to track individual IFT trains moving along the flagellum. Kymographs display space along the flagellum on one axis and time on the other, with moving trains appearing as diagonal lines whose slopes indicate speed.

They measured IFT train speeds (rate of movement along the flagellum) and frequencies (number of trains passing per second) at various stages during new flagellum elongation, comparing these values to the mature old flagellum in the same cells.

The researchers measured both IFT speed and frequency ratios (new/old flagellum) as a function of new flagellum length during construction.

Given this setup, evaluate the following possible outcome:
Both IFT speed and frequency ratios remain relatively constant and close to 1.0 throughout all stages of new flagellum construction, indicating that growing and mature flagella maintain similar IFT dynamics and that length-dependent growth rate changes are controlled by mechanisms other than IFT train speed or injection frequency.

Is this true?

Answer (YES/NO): YES